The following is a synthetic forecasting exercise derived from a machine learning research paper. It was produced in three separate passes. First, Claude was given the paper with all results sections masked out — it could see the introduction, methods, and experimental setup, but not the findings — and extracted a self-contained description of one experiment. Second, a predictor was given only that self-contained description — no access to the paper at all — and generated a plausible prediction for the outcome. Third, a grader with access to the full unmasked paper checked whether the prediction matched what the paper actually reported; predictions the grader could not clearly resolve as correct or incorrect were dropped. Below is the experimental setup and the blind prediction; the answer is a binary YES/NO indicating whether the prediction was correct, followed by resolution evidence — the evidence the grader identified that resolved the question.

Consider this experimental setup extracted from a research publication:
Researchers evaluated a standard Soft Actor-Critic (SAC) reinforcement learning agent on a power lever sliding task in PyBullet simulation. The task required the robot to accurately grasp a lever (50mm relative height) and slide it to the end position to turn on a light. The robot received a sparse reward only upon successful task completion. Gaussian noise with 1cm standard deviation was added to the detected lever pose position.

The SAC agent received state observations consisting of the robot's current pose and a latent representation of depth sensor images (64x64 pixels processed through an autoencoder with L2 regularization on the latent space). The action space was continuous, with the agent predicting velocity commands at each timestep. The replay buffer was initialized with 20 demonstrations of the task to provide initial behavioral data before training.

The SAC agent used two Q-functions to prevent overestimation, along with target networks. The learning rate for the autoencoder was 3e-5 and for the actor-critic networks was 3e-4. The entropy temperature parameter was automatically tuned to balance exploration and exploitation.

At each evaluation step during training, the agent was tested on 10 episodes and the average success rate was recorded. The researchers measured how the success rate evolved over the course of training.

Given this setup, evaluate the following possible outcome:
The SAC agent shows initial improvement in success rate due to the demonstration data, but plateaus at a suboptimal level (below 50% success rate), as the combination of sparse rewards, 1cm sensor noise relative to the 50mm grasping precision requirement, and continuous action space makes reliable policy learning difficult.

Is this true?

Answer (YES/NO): NO